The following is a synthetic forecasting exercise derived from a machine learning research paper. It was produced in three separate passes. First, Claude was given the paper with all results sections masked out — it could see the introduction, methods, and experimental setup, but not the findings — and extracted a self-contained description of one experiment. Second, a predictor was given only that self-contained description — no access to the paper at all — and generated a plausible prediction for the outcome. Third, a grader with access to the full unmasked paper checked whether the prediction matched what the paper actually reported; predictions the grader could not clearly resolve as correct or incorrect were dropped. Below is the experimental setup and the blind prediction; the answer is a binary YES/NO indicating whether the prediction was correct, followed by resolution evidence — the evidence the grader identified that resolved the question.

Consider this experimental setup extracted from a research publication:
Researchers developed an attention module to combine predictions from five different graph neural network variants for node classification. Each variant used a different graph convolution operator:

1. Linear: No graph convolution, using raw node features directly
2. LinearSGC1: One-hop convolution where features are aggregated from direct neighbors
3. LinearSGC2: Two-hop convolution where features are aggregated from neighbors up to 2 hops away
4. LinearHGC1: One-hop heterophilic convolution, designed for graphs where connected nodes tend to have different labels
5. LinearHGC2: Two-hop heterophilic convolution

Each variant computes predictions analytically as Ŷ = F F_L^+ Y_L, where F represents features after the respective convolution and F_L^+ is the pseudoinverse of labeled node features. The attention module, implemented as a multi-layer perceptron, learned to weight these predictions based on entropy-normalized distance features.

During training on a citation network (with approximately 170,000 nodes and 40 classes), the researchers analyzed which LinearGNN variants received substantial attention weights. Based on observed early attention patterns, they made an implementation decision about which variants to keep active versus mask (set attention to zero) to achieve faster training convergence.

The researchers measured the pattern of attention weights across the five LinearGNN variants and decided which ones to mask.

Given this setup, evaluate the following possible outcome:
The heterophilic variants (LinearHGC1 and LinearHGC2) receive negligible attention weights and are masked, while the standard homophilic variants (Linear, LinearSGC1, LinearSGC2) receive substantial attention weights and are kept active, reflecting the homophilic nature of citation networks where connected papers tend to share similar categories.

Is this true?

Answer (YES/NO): YES